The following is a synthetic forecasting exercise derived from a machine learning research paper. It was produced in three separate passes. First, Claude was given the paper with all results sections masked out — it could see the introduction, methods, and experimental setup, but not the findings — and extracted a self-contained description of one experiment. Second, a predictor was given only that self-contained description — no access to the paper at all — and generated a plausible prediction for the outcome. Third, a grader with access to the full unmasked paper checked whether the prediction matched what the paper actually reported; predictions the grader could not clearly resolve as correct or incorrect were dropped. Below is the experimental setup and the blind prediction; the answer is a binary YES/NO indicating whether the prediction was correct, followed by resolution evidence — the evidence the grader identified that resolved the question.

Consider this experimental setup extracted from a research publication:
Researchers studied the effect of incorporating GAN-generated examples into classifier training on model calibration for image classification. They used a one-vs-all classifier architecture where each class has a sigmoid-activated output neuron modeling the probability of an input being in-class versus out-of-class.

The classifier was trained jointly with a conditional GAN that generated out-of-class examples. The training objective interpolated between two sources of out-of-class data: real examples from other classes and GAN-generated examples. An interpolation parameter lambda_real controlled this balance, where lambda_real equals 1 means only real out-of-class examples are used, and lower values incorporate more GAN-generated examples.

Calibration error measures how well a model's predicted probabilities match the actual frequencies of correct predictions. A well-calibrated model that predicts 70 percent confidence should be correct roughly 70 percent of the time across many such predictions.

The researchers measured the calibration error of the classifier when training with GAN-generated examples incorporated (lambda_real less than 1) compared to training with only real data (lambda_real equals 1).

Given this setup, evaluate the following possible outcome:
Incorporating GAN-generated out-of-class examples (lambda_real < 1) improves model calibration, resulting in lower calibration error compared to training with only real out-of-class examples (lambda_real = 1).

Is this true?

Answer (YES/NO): NO